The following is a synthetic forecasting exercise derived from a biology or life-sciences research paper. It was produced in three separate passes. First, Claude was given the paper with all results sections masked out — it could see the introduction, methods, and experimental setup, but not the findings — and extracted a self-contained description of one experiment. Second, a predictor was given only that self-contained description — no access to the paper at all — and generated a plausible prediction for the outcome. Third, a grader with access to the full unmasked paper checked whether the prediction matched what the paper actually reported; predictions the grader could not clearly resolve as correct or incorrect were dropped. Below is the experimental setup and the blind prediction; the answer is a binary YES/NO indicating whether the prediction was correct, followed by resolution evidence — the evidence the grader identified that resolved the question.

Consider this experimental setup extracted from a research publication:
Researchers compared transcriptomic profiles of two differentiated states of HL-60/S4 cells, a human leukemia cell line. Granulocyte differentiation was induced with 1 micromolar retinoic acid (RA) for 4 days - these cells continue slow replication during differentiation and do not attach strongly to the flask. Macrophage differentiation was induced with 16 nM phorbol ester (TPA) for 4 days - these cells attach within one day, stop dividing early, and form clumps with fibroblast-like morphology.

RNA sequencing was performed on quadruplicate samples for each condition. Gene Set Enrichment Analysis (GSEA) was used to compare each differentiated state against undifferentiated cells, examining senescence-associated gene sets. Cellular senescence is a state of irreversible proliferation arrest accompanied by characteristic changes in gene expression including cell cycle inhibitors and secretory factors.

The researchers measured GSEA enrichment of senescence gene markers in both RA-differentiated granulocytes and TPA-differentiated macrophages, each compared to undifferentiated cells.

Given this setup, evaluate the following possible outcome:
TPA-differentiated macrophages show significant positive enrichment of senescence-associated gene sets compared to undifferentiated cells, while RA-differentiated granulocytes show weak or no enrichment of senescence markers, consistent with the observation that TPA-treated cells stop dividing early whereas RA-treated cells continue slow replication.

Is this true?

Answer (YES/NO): NO